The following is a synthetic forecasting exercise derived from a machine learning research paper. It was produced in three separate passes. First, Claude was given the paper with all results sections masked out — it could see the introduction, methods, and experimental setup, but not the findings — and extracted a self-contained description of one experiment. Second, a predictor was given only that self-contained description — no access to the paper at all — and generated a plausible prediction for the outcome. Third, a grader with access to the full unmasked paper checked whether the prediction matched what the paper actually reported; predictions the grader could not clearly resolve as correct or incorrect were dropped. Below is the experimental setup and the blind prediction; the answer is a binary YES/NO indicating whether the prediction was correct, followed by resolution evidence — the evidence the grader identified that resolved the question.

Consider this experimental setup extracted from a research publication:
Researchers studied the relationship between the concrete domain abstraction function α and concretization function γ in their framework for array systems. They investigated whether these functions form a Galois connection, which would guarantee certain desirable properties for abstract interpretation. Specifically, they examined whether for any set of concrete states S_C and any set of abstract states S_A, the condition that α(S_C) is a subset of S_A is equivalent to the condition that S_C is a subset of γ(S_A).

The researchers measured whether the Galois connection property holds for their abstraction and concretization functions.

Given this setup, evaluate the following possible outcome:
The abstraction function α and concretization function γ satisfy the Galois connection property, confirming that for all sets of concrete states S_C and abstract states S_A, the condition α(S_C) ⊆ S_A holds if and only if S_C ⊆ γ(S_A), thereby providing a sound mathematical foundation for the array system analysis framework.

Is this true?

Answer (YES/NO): YES